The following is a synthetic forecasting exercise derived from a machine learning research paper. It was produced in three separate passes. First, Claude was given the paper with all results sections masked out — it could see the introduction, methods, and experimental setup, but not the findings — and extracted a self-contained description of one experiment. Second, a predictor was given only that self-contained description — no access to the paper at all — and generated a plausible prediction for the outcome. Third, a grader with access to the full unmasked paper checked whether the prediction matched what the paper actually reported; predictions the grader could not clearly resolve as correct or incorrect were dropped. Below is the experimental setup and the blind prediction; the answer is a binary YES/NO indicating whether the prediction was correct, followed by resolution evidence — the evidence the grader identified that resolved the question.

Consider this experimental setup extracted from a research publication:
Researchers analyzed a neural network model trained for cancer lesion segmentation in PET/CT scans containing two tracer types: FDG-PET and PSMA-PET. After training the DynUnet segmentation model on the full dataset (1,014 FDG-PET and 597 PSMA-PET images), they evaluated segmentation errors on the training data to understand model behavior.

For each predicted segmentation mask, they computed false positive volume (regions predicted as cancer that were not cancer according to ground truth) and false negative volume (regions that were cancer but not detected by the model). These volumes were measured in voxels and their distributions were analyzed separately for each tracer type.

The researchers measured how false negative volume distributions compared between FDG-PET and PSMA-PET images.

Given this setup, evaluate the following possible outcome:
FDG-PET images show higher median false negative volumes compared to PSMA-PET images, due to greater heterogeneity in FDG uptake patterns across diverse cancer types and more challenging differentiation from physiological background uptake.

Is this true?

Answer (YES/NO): NO